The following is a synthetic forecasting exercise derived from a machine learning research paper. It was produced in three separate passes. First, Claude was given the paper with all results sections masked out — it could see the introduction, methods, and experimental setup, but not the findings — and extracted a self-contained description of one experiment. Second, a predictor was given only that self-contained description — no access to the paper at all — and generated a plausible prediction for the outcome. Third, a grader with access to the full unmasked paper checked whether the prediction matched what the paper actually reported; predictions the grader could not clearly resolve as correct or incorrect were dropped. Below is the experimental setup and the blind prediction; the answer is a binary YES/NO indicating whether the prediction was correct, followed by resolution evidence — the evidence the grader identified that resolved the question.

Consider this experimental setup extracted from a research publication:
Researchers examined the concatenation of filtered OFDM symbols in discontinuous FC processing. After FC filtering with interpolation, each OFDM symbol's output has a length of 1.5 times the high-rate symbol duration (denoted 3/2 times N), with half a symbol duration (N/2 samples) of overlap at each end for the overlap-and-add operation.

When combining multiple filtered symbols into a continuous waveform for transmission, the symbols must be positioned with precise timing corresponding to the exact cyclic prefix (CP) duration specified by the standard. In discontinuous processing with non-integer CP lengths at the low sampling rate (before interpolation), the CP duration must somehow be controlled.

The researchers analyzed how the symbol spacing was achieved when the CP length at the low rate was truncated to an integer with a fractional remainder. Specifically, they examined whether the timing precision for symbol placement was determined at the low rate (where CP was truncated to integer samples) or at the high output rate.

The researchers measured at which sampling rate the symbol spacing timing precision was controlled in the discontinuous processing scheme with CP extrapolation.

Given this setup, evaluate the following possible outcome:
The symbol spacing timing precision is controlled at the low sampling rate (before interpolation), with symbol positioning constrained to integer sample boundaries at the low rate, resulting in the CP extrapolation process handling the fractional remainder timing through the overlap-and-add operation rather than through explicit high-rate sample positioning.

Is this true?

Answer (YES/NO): NO